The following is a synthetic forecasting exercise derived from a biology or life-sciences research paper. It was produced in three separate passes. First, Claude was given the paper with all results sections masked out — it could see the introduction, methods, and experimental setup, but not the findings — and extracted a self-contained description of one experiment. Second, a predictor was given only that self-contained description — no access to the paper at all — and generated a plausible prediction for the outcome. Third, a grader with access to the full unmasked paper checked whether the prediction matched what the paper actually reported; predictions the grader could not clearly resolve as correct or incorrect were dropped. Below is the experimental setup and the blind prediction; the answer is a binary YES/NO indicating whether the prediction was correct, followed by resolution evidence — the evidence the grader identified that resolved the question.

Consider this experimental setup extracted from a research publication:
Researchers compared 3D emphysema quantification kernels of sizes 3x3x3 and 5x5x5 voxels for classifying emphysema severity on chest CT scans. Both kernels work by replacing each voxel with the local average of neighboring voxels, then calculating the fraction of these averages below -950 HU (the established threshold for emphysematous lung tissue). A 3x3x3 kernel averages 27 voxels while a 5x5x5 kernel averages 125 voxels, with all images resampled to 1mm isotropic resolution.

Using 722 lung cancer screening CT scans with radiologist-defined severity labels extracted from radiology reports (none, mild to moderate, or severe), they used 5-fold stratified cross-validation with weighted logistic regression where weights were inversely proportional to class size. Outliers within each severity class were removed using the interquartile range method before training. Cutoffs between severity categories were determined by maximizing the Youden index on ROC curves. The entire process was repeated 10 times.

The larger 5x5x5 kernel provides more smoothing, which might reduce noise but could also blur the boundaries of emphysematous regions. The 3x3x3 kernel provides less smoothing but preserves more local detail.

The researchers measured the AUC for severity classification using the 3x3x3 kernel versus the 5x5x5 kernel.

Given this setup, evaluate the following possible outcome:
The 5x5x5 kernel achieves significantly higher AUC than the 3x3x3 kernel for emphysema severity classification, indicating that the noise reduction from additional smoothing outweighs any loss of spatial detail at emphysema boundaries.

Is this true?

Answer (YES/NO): NO